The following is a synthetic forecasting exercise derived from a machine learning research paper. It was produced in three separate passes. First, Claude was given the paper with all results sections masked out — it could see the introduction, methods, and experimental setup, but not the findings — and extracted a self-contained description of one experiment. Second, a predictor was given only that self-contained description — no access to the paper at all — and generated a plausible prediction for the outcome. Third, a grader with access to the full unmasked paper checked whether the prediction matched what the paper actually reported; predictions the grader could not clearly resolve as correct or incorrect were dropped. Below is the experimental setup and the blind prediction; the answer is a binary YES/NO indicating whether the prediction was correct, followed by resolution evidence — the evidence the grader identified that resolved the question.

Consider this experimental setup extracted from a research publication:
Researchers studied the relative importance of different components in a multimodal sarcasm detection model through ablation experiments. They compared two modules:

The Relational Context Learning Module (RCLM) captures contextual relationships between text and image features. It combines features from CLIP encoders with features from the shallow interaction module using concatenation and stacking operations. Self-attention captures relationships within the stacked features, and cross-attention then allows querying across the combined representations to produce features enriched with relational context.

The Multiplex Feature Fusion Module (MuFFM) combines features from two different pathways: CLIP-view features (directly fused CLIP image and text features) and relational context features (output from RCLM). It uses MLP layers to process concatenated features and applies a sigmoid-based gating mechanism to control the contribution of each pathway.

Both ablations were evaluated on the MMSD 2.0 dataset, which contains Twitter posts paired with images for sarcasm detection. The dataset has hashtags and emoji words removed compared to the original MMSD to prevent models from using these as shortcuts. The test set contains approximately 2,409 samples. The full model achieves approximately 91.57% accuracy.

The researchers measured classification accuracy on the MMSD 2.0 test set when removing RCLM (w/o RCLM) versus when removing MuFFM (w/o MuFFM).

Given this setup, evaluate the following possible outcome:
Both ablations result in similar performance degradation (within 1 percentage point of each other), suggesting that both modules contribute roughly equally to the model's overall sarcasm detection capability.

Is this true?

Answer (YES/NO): NO